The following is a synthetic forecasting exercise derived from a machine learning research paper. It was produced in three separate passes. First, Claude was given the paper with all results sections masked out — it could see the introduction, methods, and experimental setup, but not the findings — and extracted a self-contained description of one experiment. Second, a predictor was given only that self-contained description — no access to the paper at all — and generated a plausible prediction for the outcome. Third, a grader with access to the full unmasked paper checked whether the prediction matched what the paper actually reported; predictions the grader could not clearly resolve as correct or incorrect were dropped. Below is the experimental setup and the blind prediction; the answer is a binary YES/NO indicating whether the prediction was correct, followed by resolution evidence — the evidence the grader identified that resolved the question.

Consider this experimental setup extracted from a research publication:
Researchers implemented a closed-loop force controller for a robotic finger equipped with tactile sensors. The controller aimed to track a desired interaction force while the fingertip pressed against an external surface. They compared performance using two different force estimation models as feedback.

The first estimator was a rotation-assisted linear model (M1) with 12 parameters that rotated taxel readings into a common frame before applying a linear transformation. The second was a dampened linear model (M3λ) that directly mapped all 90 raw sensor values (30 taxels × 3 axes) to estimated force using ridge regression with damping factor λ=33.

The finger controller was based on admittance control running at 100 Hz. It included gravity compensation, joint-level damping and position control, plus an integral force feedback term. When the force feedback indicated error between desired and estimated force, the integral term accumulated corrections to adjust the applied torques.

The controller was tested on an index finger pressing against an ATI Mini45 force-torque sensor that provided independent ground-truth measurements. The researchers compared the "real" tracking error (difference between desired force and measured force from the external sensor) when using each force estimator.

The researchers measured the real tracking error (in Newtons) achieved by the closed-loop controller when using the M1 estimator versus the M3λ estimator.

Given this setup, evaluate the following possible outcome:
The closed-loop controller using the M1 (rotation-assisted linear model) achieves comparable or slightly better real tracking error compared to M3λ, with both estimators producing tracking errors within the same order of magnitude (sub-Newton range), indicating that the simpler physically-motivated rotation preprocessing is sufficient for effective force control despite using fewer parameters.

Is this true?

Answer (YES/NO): NO